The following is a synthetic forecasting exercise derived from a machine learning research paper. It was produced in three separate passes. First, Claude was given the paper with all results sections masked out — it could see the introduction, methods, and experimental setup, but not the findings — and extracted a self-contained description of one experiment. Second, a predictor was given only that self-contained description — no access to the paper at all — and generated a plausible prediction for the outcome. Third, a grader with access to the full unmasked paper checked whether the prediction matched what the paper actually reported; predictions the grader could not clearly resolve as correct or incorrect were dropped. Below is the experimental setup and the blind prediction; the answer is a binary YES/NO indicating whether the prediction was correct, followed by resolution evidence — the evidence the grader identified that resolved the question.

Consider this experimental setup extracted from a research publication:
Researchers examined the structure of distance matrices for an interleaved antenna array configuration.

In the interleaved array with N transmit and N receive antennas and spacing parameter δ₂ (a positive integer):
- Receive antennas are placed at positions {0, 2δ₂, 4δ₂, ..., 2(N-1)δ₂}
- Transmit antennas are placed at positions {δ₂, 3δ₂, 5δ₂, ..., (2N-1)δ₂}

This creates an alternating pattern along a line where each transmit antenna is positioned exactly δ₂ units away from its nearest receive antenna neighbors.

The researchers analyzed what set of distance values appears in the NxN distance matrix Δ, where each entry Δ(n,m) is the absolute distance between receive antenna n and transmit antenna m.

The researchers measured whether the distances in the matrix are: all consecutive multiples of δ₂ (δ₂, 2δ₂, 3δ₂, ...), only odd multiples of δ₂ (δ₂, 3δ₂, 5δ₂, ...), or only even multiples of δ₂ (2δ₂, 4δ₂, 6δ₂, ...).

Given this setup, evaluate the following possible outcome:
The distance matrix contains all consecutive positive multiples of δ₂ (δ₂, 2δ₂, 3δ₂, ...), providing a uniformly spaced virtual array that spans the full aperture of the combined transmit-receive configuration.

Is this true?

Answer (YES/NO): NO